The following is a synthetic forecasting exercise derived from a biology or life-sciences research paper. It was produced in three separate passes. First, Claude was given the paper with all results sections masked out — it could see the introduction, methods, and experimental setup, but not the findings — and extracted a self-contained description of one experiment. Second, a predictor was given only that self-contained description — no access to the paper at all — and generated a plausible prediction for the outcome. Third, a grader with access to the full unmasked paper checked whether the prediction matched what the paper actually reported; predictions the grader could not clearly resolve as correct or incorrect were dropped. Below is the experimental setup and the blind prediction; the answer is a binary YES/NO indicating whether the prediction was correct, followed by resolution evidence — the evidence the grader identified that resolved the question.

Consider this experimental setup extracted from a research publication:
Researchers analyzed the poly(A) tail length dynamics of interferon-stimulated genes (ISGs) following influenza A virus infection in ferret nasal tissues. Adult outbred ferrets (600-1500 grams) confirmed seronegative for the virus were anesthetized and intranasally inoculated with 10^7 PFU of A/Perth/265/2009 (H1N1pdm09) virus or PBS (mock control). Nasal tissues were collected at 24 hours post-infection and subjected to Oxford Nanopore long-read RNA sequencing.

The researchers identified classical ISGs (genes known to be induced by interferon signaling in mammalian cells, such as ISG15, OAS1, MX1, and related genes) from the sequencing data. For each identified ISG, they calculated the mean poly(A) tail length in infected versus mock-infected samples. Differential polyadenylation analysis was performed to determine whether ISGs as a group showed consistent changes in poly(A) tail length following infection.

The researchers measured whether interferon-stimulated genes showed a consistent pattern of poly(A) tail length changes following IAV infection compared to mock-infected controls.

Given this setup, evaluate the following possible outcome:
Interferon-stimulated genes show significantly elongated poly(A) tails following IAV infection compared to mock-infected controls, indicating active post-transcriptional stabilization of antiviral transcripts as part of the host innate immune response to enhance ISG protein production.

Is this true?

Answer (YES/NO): NO